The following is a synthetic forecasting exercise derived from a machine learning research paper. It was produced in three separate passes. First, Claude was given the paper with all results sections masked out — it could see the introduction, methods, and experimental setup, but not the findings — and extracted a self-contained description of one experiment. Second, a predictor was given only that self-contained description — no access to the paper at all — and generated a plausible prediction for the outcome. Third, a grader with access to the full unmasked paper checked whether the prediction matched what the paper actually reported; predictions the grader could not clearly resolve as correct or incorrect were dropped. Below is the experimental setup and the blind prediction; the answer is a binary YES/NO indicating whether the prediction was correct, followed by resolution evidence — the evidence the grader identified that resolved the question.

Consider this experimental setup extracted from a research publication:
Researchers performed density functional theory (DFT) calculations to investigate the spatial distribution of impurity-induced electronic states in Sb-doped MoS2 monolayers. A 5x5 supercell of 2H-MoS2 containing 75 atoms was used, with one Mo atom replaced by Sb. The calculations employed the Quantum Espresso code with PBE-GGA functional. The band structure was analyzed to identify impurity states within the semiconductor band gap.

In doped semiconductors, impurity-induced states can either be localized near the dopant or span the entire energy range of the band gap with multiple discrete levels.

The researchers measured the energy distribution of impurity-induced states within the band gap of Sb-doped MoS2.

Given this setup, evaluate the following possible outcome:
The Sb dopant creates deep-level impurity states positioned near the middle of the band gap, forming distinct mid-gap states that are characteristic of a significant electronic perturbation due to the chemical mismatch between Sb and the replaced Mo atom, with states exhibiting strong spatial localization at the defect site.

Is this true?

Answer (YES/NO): NO